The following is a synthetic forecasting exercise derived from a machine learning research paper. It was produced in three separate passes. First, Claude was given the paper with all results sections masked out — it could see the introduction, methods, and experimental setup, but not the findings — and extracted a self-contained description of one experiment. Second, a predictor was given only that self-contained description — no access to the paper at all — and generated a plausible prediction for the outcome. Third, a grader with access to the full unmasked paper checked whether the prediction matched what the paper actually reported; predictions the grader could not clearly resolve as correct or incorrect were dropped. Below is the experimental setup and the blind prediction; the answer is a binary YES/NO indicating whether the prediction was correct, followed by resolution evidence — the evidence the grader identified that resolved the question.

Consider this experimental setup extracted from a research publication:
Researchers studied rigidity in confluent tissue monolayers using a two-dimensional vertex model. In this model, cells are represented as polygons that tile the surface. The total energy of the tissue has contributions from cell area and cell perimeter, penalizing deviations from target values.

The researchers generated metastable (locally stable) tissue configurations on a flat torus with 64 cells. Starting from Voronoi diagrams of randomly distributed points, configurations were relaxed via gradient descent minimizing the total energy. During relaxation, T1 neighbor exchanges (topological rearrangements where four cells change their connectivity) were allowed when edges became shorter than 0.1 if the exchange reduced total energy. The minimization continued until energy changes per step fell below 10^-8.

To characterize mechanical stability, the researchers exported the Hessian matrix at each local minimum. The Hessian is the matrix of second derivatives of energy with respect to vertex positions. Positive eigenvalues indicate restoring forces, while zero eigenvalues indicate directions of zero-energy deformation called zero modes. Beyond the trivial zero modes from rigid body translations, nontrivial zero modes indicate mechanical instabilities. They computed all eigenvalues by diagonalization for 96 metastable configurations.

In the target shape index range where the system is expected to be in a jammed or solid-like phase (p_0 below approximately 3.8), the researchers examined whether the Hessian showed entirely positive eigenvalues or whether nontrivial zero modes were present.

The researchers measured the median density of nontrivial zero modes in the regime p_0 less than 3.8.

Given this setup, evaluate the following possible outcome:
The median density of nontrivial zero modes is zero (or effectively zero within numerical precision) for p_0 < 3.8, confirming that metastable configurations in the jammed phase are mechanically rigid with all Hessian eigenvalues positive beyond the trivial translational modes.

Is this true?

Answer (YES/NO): YES